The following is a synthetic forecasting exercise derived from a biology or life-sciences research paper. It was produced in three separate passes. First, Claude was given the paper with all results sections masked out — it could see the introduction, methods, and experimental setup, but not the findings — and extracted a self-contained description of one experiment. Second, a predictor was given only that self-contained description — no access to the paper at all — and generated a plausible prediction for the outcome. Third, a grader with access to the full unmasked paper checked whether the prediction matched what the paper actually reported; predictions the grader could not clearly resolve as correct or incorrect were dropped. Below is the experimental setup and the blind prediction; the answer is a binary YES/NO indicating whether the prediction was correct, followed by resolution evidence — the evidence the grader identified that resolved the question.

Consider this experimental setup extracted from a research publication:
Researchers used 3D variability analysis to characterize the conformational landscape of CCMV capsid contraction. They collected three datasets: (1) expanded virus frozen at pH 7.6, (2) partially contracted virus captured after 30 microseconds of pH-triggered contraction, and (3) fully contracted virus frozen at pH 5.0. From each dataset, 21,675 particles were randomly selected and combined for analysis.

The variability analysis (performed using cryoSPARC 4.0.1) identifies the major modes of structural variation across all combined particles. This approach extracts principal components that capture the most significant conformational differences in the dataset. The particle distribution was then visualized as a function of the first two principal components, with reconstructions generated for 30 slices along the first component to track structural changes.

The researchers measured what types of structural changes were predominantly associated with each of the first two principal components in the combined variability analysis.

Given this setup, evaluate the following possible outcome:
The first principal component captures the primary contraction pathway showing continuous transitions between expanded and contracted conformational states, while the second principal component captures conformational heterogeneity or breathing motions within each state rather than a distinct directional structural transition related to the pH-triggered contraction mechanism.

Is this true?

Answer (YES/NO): NO